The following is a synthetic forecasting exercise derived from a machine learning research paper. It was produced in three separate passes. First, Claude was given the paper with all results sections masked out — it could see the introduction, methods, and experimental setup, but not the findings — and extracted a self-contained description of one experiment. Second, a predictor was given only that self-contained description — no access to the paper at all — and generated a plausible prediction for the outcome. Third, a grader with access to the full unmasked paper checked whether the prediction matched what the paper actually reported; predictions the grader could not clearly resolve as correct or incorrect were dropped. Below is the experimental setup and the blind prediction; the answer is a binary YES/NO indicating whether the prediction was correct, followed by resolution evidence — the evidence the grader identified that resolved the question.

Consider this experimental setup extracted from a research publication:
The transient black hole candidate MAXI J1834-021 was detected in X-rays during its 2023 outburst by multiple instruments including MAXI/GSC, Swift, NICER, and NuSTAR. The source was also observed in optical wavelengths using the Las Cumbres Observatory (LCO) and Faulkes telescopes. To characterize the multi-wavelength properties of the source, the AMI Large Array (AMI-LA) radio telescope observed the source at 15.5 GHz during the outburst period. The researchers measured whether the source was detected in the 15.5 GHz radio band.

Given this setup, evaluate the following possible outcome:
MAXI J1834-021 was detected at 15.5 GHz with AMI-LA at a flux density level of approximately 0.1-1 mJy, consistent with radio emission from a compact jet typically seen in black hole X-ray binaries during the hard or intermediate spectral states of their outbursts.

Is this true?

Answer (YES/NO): NO